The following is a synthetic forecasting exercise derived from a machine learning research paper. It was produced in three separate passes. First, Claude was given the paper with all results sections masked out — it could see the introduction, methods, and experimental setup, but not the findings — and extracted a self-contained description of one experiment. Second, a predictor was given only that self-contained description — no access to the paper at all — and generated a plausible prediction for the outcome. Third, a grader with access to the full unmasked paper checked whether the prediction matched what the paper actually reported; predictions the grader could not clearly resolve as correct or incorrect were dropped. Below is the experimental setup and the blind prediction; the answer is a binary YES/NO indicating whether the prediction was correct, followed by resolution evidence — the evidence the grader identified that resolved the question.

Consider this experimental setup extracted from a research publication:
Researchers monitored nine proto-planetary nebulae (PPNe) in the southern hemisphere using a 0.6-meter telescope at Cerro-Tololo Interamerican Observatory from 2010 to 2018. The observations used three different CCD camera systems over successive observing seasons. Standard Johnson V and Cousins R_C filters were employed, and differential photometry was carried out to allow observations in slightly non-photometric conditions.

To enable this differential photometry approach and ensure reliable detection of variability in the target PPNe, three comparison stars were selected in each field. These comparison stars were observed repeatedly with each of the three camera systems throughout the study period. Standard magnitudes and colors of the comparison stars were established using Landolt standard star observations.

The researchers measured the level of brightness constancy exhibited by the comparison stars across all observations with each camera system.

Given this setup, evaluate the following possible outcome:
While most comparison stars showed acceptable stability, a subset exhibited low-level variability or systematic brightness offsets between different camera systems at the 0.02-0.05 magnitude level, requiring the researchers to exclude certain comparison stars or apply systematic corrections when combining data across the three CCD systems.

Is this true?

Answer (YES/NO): NO